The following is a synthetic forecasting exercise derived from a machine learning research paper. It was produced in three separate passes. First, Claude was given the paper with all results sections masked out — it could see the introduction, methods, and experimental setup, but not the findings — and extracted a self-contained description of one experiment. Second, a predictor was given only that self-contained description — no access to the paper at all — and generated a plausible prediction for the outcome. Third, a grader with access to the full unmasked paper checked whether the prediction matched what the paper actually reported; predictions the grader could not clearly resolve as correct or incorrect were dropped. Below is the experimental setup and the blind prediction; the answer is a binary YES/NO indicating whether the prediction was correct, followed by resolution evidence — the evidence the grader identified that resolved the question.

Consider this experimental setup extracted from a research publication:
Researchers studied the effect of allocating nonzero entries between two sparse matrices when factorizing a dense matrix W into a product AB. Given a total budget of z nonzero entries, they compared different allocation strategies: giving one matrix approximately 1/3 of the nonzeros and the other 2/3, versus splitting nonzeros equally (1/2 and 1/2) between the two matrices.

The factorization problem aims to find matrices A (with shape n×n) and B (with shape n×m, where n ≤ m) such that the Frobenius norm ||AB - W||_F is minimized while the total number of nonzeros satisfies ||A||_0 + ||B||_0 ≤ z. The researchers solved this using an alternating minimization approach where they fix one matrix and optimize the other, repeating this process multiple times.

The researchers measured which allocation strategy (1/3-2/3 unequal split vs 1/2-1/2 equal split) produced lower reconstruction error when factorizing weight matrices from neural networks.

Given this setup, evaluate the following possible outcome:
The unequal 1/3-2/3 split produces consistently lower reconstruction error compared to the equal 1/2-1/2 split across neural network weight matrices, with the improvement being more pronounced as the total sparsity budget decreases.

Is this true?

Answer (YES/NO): NO